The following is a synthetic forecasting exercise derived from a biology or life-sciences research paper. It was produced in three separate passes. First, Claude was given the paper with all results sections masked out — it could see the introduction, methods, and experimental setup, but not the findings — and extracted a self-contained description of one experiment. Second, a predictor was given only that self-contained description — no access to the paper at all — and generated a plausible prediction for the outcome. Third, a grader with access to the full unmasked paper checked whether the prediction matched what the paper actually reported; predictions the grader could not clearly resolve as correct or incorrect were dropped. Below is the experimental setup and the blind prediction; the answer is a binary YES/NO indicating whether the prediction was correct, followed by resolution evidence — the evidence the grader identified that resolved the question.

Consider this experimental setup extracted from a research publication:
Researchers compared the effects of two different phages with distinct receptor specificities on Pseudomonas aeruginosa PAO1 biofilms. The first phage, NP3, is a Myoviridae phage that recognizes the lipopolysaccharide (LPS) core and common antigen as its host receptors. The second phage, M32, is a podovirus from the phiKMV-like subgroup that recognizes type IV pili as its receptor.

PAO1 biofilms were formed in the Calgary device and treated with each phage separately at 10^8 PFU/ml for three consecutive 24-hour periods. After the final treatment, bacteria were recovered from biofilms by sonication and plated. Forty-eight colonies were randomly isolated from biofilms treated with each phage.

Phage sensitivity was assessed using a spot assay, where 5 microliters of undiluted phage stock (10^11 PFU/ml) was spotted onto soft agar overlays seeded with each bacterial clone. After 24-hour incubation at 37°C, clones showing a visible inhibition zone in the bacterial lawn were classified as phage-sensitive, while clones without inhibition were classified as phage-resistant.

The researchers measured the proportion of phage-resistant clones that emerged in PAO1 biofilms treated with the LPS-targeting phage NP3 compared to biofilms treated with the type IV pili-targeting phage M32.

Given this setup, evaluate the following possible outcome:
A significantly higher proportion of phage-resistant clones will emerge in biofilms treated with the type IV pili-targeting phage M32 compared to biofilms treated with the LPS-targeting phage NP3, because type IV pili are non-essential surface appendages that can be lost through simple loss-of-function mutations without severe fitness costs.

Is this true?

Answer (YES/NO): NO